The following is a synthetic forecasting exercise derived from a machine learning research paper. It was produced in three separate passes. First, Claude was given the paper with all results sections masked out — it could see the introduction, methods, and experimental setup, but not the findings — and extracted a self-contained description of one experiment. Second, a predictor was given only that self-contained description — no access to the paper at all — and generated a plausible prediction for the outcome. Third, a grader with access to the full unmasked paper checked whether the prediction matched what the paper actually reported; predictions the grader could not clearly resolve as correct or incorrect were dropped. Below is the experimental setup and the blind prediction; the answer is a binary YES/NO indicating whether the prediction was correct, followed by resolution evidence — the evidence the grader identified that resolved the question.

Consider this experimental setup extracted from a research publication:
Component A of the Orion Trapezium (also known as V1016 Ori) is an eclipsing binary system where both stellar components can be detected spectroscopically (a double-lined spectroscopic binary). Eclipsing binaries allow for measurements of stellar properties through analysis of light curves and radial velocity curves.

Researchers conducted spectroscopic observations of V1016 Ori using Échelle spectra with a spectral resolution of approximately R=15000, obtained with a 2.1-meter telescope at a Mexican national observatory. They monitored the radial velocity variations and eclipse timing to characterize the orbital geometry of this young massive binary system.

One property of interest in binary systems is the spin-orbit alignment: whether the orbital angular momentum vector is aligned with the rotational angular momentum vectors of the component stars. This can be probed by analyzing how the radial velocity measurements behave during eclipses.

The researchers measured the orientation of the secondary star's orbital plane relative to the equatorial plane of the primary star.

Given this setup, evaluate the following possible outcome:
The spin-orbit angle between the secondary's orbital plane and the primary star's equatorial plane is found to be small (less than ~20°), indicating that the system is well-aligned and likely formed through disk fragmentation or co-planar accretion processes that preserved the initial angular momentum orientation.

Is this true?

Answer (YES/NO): NO